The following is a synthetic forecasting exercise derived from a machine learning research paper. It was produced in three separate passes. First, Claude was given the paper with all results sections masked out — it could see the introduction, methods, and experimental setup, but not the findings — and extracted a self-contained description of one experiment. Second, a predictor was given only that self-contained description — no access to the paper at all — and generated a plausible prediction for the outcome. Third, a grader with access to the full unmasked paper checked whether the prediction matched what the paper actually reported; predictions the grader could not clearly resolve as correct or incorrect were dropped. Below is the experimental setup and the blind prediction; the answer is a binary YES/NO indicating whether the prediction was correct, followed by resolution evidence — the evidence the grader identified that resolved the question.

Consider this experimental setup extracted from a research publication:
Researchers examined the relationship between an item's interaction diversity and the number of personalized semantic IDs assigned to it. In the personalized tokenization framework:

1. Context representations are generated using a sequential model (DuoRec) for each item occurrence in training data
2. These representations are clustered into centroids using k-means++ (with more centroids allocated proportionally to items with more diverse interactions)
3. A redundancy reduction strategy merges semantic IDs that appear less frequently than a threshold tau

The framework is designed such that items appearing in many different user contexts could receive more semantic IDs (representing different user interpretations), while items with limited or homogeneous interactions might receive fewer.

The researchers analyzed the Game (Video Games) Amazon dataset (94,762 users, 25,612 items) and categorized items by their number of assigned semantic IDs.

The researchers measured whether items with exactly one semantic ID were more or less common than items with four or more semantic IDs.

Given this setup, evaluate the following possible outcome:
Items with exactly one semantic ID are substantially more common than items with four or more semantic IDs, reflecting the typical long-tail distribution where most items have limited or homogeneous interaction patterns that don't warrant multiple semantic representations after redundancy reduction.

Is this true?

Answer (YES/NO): YES